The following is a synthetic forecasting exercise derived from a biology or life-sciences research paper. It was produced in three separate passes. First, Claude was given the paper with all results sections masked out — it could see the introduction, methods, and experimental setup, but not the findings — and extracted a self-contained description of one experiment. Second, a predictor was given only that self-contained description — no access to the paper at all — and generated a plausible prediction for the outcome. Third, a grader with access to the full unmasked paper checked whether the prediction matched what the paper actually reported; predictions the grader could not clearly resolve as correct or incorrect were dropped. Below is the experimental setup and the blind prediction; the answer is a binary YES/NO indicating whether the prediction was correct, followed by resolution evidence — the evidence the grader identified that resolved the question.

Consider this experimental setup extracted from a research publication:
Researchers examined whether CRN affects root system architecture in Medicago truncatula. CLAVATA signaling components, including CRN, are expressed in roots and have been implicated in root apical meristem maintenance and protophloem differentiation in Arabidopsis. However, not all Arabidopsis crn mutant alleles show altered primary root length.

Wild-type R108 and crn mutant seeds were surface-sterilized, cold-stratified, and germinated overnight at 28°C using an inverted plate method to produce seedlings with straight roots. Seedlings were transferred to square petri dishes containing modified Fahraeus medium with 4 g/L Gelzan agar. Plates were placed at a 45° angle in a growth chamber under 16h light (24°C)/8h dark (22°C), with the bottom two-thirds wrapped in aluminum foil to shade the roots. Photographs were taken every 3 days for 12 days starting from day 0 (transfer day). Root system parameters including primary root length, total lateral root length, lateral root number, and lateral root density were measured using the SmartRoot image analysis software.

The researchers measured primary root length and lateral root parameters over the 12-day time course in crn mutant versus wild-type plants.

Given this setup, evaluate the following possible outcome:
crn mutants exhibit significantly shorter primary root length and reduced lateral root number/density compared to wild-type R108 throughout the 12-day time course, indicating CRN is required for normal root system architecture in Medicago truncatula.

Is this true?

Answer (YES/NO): NO